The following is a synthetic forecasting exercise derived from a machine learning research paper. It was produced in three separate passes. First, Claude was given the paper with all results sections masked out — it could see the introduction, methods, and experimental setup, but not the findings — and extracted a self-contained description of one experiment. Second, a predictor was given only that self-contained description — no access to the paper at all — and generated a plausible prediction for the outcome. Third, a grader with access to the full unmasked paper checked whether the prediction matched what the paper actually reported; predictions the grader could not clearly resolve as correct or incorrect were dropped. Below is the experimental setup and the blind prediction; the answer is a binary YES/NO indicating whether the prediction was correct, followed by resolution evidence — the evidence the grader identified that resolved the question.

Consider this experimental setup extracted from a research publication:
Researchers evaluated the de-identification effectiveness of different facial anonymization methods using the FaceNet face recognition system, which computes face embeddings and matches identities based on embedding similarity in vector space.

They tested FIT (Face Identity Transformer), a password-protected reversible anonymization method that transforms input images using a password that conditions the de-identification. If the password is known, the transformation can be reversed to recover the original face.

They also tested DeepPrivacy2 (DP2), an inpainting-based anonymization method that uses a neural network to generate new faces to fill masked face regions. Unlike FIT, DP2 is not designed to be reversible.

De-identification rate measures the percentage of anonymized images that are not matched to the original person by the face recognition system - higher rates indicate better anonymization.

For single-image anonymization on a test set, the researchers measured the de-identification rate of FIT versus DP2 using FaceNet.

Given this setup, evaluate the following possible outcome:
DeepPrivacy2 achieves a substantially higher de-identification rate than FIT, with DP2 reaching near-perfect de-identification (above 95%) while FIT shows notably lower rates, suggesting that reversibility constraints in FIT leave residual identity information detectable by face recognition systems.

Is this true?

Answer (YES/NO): NO